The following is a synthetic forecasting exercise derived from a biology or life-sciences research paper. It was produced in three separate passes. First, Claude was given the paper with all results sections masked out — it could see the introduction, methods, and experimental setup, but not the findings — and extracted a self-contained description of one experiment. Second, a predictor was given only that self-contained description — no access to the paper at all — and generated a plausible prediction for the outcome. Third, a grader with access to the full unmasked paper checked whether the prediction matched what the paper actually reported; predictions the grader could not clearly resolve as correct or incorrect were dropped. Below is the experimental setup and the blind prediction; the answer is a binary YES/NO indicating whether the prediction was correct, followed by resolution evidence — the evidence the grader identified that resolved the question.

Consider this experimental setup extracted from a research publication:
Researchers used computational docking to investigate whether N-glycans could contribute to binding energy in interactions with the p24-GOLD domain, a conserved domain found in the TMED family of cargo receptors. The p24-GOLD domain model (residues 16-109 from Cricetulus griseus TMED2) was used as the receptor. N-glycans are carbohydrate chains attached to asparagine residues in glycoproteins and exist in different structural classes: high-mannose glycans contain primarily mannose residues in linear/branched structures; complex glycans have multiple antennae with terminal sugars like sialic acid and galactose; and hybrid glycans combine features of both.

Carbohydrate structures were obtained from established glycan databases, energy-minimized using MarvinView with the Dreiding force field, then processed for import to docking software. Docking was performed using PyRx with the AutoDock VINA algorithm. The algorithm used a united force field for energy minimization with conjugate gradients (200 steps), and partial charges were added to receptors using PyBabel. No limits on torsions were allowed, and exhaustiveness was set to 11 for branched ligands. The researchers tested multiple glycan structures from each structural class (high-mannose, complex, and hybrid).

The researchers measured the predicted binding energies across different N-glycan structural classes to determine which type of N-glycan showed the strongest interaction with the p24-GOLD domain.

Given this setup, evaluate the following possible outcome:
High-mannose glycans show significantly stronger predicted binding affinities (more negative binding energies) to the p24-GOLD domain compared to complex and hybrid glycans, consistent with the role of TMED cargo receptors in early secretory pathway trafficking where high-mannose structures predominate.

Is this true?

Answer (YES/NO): NO